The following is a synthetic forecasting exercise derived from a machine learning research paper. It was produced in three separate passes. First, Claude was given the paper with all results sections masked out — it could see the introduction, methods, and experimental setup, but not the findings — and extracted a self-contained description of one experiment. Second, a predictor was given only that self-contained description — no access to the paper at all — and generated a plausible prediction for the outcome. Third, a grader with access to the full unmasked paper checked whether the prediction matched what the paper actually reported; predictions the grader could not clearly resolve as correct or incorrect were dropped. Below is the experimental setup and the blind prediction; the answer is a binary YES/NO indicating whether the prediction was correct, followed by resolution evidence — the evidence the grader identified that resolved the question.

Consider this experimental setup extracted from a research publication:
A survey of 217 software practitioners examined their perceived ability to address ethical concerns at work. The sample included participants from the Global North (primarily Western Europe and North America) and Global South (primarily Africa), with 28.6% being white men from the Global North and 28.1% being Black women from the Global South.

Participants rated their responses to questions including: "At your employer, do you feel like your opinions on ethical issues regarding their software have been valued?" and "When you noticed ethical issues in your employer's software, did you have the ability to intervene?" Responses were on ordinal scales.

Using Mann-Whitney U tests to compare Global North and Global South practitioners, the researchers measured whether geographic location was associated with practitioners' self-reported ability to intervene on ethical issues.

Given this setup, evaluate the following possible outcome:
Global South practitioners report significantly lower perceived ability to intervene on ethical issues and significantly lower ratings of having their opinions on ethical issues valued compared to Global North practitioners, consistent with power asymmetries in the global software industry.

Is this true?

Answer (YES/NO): NO